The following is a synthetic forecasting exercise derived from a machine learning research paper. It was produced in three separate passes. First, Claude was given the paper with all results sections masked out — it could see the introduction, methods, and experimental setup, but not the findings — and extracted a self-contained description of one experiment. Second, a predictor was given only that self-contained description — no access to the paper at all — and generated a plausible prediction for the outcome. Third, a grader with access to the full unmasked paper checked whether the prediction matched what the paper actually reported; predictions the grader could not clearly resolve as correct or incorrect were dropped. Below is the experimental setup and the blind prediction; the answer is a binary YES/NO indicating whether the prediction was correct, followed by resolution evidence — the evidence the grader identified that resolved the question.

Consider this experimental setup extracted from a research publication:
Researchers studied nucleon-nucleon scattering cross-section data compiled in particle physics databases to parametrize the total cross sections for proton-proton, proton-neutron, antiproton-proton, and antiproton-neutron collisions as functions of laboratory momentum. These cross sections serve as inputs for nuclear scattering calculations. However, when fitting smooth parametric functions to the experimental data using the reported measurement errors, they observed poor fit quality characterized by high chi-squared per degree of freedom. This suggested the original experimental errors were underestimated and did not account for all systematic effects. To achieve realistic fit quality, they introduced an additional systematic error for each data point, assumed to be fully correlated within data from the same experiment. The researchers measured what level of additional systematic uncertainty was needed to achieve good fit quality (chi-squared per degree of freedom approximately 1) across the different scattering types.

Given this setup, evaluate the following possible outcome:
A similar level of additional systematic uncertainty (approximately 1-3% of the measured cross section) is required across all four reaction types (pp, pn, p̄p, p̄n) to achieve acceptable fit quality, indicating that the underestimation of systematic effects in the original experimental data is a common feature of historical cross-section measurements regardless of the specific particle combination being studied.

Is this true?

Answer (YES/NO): NO